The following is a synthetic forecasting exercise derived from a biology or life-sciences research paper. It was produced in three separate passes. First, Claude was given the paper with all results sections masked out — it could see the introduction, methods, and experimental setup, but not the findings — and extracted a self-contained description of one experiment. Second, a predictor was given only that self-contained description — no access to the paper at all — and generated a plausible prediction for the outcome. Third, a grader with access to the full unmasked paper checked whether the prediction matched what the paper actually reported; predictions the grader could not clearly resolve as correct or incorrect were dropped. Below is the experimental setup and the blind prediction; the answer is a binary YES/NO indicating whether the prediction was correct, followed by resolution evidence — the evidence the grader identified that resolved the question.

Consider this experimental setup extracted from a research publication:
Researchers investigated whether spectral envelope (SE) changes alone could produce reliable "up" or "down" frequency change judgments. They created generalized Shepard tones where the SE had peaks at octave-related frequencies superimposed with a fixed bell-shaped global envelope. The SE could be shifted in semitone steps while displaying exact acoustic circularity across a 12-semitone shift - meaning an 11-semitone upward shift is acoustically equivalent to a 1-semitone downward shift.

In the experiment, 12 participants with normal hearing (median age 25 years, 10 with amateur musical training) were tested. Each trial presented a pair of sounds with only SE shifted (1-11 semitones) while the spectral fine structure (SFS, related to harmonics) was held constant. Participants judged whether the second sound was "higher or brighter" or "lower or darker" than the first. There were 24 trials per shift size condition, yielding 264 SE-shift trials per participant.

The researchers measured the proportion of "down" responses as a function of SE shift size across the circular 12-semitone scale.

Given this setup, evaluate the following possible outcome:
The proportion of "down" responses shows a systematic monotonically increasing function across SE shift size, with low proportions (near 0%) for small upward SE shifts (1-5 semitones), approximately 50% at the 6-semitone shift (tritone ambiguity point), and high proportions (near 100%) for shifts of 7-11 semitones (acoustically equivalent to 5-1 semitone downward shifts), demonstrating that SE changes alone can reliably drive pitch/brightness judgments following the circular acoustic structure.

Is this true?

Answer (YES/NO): NO